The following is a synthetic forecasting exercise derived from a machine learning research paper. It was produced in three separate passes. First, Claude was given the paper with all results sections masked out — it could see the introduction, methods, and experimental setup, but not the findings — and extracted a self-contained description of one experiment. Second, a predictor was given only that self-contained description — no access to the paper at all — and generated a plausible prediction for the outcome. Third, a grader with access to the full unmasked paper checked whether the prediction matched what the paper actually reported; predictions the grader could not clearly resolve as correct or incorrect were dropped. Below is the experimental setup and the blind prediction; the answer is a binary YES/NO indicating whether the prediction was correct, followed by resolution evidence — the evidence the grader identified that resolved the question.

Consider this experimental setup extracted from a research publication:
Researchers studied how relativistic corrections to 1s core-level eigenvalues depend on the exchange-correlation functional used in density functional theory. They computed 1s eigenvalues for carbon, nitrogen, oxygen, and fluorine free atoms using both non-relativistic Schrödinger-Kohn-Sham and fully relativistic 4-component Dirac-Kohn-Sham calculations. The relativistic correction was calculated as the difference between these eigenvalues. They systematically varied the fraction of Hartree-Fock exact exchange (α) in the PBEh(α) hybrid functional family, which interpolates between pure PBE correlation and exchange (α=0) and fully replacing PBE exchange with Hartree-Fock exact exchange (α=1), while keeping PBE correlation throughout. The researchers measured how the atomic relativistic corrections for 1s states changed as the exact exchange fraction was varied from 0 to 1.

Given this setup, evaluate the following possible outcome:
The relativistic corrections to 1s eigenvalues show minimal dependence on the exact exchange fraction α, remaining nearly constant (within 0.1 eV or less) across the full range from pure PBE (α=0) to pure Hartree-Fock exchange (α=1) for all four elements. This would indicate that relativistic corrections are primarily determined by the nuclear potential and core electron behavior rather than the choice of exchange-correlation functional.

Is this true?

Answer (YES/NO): NO